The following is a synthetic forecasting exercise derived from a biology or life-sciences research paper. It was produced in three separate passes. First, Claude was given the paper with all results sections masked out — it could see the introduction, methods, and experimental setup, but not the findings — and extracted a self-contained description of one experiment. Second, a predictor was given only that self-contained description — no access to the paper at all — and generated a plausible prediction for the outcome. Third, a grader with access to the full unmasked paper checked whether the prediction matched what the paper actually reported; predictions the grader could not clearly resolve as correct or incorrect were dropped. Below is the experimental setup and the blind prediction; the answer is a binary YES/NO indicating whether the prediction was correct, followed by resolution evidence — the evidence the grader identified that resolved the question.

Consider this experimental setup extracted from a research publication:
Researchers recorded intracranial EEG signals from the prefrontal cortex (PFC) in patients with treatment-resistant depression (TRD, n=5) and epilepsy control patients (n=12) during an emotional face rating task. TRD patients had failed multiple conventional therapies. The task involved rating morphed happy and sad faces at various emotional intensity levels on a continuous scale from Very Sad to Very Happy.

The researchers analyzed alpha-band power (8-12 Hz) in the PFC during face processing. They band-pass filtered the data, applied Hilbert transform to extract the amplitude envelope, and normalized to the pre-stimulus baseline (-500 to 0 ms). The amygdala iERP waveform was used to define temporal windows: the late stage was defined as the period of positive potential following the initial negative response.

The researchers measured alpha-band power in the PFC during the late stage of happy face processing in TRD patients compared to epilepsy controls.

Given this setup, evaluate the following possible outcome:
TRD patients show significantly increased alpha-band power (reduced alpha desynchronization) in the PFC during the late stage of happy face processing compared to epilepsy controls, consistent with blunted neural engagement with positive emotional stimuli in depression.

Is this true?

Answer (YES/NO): YES